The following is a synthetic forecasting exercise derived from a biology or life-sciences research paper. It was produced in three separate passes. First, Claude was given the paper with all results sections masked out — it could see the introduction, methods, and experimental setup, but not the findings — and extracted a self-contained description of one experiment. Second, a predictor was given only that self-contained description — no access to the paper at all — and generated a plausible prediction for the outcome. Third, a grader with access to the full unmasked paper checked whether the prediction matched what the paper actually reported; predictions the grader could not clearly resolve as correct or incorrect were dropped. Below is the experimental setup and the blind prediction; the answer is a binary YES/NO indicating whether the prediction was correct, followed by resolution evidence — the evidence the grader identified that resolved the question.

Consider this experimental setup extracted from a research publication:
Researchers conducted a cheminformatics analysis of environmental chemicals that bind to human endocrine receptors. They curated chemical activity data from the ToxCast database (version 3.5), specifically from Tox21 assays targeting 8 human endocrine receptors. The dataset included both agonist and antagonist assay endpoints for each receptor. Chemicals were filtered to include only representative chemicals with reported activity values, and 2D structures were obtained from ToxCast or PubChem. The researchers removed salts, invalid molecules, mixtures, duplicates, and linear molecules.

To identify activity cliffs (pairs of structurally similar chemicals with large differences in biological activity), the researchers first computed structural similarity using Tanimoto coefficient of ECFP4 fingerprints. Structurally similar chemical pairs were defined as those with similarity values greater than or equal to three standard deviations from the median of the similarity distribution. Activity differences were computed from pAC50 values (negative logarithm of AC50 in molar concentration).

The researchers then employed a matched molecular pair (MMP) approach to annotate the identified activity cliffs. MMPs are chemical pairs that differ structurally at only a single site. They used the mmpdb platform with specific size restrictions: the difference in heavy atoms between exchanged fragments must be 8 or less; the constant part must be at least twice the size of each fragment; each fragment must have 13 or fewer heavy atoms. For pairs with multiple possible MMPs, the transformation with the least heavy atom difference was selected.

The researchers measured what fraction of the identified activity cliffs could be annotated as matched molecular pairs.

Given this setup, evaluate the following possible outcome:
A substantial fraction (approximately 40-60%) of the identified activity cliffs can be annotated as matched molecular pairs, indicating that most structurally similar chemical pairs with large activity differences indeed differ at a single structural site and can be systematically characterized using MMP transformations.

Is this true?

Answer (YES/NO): NO